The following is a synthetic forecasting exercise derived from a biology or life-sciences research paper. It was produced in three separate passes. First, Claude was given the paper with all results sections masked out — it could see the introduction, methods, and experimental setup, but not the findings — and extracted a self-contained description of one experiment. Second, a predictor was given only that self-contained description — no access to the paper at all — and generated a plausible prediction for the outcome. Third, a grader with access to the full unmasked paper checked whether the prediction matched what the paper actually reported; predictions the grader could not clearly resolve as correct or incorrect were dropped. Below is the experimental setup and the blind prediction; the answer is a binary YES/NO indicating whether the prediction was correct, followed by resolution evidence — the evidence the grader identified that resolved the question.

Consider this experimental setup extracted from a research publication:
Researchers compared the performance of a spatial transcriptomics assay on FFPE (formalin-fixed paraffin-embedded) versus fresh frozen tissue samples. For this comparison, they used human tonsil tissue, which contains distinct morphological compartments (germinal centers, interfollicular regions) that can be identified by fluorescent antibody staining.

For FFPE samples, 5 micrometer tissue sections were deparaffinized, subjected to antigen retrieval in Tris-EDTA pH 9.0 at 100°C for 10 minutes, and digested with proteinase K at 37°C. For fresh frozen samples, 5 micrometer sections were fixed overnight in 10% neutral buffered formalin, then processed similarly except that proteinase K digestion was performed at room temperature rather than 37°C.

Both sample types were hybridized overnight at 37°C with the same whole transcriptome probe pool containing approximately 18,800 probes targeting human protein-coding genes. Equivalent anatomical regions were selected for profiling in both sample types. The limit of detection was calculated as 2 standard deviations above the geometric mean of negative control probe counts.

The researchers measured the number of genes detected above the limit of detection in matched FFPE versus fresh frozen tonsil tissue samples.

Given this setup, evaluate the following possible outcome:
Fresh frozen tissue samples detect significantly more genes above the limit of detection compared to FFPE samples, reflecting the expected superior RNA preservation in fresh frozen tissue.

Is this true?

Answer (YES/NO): NO